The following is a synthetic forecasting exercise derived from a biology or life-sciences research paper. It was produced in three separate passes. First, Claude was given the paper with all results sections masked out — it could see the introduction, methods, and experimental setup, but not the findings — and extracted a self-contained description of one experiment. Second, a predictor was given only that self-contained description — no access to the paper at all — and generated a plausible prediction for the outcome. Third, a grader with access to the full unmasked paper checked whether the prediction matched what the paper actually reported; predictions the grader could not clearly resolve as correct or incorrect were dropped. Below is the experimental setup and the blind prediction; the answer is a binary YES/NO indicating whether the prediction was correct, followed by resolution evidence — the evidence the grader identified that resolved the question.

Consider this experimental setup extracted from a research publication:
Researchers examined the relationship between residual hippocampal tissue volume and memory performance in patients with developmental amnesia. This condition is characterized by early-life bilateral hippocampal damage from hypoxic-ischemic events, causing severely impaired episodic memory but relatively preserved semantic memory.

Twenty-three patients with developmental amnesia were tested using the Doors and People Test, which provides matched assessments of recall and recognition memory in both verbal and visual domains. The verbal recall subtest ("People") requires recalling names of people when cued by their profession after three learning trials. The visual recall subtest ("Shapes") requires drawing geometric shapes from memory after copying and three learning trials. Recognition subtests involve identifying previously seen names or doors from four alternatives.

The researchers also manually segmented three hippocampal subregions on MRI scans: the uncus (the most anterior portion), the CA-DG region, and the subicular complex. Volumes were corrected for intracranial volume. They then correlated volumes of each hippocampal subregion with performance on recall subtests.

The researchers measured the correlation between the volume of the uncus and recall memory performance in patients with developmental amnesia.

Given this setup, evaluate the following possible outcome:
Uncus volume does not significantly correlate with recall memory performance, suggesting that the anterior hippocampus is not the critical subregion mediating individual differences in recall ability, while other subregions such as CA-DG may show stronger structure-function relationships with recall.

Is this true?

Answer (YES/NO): NO